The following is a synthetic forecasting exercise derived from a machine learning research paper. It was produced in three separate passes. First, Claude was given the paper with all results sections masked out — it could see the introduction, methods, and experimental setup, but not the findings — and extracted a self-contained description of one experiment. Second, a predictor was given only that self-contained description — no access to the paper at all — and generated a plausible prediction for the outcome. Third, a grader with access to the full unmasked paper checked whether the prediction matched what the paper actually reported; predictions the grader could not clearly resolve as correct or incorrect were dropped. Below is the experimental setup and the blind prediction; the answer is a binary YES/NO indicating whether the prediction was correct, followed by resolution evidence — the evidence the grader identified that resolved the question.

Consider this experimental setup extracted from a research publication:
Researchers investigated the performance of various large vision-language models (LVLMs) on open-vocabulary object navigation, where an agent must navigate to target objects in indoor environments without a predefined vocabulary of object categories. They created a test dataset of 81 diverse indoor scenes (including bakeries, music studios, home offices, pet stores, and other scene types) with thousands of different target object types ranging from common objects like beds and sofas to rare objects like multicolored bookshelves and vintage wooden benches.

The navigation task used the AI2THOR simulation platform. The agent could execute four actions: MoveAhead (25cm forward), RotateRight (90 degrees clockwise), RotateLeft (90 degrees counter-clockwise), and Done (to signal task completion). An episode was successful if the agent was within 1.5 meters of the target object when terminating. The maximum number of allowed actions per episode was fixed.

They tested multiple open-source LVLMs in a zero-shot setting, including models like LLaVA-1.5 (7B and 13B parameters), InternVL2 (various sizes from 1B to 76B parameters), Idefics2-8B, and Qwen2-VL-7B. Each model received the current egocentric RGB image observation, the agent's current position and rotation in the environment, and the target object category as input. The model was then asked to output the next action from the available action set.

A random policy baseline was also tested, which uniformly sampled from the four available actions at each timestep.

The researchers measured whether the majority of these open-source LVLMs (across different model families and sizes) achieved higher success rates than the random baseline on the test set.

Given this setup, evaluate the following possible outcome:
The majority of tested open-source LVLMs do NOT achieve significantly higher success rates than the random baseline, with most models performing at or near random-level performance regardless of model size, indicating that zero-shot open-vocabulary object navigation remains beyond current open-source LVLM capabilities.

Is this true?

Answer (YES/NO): NO